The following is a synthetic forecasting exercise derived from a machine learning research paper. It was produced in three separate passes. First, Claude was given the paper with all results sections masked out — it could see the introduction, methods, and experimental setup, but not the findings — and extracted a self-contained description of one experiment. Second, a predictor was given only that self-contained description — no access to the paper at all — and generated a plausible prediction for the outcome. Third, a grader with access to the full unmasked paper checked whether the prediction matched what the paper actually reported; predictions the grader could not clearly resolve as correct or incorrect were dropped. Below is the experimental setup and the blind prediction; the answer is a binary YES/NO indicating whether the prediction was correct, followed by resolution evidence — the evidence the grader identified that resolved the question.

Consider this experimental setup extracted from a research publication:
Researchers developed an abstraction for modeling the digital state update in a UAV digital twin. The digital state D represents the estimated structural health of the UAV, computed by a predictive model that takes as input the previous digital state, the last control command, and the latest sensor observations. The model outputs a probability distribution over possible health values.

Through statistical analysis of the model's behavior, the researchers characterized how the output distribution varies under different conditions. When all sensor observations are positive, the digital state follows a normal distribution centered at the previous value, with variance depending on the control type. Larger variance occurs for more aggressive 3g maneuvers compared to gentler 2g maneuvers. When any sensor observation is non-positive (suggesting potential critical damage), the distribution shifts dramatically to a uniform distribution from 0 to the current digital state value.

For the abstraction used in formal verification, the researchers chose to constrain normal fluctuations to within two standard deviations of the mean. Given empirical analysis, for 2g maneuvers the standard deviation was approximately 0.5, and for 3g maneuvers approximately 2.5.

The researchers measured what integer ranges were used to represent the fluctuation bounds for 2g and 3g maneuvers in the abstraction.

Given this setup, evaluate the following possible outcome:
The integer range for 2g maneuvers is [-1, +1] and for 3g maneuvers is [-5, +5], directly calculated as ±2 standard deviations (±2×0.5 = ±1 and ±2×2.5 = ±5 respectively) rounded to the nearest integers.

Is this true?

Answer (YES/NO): YES